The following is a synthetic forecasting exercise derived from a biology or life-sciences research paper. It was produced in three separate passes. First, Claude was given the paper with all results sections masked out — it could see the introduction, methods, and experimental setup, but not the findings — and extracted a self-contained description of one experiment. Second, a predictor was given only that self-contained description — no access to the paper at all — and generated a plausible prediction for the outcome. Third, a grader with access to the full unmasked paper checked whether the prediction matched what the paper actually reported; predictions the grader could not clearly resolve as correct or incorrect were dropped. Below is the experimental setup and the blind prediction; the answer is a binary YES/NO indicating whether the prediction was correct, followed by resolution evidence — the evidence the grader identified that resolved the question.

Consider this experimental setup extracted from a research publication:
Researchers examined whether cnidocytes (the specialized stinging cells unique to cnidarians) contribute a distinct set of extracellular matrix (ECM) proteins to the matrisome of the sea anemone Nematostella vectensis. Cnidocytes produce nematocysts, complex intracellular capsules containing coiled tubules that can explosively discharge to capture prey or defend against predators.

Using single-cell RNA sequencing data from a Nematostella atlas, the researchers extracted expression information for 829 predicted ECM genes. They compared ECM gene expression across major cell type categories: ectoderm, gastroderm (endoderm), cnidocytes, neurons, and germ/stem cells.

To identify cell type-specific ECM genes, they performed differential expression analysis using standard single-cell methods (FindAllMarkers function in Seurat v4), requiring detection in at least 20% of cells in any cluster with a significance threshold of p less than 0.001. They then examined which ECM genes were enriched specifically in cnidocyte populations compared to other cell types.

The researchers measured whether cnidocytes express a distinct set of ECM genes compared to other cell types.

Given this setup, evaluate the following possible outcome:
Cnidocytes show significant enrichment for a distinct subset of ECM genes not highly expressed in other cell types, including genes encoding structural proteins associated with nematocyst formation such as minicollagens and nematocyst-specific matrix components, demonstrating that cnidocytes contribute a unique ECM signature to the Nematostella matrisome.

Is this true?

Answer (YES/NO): YES